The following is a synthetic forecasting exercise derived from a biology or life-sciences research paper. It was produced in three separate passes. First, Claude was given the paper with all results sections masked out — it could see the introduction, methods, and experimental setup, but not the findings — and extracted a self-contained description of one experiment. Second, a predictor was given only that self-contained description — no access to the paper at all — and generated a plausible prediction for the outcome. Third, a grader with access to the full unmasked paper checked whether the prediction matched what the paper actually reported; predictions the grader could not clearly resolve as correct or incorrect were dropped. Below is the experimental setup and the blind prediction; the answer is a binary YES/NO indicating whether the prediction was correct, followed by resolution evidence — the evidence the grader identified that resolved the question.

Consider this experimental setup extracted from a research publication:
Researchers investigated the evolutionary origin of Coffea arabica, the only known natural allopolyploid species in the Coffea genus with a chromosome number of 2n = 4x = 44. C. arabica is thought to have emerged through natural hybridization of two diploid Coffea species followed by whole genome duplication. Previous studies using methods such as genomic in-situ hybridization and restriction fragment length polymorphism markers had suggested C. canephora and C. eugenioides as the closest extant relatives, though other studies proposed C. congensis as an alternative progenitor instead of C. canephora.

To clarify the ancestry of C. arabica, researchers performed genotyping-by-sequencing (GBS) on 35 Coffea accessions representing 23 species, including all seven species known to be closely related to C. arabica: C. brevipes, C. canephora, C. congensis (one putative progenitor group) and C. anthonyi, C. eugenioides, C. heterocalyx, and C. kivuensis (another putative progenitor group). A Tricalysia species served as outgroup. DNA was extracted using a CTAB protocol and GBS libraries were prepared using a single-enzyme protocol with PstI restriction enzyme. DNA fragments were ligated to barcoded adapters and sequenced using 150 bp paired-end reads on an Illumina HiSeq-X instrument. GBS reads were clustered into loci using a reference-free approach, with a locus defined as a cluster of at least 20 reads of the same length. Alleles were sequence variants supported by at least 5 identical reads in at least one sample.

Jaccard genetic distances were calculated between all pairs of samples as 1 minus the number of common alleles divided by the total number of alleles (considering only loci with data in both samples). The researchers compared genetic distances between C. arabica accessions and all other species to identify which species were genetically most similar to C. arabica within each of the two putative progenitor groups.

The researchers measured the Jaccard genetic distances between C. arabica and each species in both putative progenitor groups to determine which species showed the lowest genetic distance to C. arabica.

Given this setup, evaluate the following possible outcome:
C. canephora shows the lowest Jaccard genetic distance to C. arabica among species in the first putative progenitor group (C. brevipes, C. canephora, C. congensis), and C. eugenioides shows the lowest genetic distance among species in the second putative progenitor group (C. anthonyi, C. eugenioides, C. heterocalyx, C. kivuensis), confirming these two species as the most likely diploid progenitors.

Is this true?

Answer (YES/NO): YES